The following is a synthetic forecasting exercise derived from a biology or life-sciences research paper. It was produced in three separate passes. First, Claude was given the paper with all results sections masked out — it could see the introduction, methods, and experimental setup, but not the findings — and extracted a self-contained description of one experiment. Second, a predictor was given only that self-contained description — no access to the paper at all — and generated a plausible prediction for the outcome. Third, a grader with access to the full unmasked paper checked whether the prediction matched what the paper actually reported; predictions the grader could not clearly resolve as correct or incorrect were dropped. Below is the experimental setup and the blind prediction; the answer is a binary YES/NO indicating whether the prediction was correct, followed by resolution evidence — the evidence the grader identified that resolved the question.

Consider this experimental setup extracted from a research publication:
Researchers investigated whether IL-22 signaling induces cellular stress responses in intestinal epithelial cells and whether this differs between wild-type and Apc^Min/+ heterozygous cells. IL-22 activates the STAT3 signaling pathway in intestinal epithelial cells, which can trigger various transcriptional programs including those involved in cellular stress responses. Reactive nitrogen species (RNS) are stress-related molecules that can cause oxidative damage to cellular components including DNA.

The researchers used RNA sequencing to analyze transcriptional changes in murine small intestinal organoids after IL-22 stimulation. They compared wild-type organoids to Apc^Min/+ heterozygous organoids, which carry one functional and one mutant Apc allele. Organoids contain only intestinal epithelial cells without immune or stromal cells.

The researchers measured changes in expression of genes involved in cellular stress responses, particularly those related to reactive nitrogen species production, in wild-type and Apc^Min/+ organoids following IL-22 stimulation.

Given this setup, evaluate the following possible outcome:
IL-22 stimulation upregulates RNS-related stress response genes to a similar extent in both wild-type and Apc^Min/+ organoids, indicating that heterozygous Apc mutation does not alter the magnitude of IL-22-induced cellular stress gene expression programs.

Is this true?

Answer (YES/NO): YES